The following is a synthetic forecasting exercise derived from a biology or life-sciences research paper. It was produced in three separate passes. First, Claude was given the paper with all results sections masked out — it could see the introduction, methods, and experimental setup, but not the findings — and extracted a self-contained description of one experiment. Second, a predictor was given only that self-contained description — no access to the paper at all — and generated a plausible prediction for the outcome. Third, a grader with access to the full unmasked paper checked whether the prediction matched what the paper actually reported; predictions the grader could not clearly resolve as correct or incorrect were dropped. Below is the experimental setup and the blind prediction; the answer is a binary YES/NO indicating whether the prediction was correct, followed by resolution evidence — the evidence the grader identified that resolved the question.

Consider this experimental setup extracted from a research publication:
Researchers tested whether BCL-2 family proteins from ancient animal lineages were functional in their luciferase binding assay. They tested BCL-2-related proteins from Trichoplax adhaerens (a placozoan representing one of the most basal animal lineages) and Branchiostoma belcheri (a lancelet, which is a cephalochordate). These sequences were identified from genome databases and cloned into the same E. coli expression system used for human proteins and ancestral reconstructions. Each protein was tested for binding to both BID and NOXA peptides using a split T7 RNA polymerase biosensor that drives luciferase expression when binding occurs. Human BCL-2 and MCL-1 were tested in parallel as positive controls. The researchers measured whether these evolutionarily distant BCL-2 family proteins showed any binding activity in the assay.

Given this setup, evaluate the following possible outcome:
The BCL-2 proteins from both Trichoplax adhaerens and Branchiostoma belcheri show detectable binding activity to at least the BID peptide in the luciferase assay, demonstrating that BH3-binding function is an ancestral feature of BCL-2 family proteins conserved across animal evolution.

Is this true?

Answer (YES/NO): NO